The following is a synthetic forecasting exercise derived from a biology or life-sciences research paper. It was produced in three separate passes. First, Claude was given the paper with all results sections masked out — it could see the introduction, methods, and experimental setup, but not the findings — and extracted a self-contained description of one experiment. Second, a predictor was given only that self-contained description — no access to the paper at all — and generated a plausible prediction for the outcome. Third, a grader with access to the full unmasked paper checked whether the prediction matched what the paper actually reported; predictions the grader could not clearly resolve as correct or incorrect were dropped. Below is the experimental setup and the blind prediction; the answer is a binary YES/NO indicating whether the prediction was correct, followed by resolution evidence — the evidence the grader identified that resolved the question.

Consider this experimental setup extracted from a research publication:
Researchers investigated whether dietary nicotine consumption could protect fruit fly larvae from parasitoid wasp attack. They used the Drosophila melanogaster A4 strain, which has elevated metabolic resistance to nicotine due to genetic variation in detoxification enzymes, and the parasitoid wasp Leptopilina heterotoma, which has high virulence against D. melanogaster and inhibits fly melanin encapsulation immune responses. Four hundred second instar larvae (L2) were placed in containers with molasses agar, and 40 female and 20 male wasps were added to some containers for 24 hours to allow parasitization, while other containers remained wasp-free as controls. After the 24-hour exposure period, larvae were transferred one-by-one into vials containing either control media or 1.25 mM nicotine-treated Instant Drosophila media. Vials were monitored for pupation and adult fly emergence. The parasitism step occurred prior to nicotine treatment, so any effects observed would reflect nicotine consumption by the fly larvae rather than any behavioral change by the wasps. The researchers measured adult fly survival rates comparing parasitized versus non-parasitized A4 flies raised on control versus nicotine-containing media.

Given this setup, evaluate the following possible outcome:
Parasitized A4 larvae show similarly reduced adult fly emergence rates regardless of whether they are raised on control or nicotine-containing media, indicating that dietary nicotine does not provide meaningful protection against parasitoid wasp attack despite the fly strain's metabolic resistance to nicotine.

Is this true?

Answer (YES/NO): NO